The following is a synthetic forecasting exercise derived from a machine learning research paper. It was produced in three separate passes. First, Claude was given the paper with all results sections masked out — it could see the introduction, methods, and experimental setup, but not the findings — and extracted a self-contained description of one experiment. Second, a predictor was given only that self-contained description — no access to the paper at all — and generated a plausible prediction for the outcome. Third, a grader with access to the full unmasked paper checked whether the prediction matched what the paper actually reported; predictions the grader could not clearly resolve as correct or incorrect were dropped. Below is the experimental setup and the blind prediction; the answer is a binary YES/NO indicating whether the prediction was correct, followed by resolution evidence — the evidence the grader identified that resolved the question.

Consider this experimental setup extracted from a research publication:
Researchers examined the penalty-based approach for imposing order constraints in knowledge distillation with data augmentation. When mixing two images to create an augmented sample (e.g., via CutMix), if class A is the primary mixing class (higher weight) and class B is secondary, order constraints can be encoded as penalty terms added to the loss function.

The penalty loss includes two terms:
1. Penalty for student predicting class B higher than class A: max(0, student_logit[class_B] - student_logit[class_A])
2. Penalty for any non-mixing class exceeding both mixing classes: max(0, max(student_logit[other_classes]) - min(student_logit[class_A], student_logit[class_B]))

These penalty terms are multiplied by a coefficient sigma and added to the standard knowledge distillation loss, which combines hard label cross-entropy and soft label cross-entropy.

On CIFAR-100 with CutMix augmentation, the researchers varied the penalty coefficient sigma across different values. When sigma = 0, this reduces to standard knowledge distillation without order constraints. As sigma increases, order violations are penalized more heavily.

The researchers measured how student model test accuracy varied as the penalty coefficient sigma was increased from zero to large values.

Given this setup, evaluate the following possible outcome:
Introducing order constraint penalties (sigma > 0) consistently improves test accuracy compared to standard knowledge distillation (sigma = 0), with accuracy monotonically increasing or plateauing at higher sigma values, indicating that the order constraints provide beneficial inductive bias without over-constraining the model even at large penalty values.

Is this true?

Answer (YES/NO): NO